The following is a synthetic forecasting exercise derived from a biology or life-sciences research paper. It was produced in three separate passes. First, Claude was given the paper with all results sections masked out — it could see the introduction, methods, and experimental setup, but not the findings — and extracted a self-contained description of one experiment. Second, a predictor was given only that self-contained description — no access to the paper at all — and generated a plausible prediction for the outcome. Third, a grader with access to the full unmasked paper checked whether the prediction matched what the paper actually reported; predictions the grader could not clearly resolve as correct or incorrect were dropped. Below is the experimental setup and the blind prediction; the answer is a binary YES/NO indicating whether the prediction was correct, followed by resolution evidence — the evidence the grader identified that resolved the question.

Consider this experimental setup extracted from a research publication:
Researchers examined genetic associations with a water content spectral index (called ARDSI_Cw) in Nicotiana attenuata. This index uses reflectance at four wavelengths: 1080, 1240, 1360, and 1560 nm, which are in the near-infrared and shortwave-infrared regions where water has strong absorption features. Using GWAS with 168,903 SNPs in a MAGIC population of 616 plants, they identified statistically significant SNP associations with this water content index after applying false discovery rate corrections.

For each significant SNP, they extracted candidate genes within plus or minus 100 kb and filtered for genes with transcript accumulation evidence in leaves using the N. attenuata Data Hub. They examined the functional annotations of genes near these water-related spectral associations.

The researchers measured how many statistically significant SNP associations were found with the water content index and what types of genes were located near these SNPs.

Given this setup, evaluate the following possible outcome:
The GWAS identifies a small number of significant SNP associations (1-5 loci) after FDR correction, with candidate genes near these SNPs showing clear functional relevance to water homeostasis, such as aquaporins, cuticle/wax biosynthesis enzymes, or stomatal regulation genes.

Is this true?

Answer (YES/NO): NO